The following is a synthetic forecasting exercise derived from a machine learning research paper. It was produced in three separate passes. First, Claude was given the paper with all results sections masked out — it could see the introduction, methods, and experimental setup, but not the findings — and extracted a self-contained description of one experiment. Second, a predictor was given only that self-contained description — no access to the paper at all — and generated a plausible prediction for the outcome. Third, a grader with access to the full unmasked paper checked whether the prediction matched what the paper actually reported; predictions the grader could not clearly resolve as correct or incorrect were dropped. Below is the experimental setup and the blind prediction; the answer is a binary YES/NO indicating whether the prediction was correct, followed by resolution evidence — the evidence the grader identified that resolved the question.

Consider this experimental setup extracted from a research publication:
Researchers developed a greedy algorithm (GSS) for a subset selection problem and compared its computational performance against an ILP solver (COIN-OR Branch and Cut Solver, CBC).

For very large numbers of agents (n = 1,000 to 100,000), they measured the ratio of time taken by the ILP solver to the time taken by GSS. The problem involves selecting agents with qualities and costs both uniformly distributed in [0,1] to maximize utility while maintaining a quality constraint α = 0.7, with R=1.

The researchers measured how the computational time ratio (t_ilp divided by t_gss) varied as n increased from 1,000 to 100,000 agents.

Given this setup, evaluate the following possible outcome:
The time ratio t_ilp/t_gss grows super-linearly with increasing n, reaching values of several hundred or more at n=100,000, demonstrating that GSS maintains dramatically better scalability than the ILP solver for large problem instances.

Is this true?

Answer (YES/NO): NO